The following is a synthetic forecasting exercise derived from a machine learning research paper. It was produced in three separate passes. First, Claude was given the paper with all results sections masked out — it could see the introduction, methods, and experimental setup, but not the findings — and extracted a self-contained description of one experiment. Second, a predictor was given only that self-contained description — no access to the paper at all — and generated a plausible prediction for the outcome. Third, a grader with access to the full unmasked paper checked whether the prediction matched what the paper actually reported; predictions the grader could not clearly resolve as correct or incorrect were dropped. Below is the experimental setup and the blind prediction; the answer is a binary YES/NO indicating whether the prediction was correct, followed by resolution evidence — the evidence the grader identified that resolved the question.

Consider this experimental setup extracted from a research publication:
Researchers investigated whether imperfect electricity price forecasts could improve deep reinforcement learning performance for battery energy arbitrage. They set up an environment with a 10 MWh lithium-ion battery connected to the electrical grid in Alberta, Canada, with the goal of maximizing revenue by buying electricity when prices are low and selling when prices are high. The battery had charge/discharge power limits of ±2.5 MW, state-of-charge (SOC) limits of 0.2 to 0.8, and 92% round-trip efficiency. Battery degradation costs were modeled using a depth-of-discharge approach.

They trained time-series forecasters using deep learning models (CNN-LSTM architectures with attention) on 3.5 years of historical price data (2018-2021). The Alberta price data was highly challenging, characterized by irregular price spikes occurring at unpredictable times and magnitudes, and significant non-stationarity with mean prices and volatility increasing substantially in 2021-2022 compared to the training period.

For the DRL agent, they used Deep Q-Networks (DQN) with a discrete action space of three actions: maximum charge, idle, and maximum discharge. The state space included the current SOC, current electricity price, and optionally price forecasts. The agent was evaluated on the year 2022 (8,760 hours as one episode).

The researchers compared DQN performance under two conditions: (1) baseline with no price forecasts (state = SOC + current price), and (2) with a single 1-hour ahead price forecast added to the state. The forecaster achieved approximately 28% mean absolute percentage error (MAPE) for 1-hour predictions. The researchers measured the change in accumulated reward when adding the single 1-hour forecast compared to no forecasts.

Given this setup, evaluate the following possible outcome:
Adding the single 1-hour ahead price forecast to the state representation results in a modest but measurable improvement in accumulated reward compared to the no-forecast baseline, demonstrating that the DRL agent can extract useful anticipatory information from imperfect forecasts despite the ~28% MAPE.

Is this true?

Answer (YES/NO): NO